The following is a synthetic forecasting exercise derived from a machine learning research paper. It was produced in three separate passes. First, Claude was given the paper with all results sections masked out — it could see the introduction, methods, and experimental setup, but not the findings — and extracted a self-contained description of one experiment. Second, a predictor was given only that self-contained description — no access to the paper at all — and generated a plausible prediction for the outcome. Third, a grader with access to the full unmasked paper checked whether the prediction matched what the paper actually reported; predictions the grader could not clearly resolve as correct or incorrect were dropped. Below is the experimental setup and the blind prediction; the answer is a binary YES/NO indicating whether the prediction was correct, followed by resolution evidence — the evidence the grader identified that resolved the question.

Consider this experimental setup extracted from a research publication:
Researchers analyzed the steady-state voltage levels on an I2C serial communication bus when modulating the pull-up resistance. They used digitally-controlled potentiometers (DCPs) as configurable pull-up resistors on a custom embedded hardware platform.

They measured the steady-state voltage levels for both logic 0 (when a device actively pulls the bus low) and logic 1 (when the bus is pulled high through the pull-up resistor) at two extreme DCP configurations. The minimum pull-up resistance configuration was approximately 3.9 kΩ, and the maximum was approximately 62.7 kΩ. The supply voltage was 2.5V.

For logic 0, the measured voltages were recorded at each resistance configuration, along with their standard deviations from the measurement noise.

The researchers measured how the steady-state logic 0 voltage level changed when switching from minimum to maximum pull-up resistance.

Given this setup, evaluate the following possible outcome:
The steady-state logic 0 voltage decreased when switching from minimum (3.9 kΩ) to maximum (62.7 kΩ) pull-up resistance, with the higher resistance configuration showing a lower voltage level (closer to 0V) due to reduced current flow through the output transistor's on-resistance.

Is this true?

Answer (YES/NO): YES